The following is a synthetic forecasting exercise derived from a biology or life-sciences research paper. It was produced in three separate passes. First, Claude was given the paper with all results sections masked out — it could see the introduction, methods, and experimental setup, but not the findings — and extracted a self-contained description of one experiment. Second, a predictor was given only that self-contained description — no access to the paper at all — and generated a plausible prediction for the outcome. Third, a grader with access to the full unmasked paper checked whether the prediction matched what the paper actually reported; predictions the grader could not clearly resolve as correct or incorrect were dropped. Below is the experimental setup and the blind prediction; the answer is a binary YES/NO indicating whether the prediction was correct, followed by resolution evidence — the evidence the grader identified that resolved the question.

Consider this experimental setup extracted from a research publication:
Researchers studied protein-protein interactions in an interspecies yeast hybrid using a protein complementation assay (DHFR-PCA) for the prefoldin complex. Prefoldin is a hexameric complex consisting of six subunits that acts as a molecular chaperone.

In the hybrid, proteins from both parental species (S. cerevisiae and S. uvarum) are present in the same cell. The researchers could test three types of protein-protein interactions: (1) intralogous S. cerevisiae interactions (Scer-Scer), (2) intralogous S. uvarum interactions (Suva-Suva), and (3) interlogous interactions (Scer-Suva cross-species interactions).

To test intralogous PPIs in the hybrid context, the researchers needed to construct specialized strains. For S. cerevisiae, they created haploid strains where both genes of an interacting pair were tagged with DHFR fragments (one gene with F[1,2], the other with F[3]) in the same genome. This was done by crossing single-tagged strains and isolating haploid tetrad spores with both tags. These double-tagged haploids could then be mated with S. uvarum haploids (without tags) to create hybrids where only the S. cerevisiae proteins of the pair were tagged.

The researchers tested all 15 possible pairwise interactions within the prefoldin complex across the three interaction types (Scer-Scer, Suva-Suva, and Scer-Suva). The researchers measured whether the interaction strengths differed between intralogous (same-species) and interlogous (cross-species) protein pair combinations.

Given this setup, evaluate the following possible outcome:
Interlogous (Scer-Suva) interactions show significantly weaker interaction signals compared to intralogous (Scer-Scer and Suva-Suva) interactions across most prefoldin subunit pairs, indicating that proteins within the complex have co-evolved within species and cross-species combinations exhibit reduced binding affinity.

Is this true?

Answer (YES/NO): NO